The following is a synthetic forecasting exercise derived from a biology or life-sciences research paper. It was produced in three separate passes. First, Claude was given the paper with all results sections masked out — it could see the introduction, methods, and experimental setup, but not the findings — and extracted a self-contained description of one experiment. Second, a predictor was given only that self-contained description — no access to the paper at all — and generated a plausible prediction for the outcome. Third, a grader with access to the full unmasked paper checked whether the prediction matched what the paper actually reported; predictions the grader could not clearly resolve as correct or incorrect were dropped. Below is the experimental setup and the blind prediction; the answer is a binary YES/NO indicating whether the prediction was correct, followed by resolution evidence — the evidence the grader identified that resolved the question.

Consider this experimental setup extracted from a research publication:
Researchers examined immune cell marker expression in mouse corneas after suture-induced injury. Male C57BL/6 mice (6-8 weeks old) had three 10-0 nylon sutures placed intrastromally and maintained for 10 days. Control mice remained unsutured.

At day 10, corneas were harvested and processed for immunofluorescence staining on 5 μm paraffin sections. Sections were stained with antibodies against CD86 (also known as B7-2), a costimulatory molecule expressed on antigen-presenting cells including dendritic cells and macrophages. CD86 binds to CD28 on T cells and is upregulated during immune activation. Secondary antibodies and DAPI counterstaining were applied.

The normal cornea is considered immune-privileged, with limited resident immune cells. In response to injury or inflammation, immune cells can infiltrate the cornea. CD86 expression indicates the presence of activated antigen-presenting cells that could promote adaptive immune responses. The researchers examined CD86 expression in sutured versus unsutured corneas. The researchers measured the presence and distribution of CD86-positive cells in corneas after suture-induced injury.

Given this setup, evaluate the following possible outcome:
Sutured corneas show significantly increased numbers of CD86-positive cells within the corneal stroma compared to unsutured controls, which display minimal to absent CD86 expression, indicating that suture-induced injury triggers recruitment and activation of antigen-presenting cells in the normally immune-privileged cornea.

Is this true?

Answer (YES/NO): YES